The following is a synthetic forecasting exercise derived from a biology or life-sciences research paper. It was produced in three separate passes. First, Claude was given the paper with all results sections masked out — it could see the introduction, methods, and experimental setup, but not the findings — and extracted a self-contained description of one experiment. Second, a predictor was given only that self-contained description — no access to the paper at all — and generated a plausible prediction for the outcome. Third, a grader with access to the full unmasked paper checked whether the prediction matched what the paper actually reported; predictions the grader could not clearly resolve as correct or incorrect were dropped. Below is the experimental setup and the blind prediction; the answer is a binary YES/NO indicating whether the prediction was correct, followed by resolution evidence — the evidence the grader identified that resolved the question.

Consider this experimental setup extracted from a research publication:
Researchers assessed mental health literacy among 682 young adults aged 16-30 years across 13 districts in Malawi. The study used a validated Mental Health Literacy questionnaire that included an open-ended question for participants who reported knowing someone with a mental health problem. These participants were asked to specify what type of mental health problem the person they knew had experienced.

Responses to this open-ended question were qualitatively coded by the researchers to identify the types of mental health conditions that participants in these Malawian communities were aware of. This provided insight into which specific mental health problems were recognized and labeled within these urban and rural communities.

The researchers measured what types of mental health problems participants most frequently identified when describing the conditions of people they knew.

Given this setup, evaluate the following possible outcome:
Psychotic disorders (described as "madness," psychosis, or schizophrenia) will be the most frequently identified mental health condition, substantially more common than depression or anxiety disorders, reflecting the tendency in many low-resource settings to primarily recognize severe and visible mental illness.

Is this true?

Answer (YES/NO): NO